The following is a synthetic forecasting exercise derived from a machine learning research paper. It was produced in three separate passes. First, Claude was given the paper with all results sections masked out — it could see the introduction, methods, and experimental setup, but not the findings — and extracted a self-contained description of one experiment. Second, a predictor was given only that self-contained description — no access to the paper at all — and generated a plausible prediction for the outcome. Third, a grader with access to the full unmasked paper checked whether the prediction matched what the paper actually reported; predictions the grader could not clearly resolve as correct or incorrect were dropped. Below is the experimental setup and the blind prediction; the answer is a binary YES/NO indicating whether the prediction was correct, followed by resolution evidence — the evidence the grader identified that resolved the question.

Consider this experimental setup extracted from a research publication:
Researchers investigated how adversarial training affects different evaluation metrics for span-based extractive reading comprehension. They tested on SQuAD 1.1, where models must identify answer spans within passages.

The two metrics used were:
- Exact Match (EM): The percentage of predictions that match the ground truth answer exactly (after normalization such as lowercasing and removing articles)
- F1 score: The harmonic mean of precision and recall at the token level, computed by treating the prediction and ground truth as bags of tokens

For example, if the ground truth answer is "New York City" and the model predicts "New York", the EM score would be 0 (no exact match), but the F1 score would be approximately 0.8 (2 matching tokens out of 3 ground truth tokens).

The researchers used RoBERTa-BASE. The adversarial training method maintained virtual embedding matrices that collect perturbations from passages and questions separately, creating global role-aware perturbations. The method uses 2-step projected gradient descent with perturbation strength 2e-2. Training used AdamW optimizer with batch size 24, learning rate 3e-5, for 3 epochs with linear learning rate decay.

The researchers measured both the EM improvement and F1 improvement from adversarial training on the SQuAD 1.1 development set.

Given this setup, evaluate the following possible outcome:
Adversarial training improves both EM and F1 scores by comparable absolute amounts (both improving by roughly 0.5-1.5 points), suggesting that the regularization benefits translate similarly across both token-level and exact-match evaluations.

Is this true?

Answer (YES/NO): YES